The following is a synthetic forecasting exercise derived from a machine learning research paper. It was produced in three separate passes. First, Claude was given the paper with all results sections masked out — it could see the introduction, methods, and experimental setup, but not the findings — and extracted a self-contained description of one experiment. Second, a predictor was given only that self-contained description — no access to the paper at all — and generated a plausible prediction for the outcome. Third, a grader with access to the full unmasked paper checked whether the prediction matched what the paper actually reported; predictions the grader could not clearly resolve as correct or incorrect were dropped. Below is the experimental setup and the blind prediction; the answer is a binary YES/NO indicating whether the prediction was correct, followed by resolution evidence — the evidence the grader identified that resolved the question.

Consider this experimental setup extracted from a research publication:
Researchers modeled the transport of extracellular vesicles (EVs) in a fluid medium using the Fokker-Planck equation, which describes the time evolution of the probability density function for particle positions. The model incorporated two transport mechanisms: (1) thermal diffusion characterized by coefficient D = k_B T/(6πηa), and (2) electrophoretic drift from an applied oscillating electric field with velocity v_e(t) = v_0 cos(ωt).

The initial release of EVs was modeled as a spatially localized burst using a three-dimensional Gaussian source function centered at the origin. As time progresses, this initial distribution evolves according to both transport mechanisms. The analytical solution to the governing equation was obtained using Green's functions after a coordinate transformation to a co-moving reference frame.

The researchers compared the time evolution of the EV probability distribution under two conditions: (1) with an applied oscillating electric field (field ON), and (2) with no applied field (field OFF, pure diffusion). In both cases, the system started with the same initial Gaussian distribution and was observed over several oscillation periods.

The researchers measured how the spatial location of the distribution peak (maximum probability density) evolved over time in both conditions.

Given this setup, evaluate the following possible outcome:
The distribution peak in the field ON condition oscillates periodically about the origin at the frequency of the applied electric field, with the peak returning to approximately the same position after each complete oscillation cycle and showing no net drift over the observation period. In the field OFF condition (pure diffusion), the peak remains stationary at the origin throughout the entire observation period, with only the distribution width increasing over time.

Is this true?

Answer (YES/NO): YES